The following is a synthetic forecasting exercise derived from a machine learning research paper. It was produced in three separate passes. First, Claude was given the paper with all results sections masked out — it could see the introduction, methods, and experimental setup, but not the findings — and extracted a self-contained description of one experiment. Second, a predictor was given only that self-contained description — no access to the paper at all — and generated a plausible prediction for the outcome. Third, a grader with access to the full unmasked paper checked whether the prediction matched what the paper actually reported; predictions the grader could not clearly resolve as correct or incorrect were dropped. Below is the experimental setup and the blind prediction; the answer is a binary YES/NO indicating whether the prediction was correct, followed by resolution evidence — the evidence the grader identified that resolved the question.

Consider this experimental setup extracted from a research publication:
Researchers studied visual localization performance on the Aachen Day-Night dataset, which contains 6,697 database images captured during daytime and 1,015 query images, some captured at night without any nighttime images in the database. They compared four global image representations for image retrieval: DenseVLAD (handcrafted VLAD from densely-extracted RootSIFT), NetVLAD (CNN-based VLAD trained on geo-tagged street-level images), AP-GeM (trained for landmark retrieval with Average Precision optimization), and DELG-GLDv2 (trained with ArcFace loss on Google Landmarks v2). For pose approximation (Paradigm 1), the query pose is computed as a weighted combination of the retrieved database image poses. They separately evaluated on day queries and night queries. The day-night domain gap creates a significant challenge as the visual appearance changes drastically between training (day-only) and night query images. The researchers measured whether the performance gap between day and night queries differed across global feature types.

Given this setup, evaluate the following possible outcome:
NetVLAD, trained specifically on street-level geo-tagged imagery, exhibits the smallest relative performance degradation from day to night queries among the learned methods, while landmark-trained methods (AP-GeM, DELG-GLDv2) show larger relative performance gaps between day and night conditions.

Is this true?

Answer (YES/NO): NO